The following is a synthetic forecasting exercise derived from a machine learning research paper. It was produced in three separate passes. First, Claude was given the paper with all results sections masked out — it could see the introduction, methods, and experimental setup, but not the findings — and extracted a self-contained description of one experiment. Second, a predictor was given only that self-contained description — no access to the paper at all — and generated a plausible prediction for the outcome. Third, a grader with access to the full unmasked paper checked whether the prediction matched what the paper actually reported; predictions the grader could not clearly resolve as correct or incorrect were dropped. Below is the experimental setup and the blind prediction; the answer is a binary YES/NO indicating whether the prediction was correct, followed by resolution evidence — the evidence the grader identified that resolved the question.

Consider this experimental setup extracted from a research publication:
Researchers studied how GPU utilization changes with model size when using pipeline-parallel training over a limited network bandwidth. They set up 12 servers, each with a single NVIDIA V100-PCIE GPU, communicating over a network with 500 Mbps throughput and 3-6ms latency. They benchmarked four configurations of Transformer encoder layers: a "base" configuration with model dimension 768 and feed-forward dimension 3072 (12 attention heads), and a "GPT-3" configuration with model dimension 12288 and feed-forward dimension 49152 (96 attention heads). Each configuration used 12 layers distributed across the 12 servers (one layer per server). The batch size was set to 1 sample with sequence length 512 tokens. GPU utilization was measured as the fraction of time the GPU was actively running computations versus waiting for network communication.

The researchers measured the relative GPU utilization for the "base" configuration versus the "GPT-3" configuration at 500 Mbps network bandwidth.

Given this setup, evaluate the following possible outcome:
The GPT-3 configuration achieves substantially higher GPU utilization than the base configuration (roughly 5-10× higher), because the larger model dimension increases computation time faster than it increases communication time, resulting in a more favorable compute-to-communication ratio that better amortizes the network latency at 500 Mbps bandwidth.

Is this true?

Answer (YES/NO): NO